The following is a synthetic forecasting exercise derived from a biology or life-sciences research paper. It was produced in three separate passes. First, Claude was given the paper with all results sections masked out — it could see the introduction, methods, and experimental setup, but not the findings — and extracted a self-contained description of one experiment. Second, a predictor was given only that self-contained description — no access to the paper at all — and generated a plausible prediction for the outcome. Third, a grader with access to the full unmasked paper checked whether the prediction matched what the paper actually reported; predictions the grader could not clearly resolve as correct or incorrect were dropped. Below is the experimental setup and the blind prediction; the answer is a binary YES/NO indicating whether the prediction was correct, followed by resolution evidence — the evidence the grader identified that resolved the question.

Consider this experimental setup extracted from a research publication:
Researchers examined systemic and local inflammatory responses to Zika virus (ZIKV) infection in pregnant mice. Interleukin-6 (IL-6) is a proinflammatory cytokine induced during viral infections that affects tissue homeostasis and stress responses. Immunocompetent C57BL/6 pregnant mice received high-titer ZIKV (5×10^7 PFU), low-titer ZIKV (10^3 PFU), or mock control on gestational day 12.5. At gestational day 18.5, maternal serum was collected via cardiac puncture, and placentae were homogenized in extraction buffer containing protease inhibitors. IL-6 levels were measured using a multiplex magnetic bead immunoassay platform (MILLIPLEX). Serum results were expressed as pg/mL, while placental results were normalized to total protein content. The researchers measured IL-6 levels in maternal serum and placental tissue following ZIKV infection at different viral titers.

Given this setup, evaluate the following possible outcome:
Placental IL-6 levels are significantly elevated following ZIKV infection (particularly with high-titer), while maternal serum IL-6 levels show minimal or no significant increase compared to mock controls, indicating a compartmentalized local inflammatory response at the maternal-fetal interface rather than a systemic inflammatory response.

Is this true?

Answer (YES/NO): NO